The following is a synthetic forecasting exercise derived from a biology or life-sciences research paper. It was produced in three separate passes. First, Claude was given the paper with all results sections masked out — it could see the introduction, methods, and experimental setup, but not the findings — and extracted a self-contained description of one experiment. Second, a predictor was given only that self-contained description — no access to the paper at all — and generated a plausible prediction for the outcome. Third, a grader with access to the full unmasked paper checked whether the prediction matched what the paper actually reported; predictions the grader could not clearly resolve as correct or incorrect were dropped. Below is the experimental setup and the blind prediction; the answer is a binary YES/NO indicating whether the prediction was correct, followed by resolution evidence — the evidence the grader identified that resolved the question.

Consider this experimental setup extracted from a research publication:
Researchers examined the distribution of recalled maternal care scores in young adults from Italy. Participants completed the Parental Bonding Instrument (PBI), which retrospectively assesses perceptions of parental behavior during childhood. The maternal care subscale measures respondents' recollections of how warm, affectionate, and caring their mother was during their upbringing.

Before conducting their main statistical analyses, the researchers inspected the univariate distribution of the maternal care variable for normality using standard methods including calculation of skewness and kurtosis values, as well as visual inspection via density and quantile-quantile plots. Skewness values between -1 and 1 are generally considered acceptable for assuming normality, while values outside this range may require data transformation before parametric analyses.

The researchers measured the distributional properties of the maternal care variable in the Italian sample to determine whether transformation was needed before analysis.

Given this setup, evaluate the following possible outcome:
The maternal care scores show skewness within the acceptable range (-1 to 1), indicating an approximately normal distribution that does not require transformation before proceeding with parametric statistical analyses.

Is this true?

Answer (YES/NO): NO